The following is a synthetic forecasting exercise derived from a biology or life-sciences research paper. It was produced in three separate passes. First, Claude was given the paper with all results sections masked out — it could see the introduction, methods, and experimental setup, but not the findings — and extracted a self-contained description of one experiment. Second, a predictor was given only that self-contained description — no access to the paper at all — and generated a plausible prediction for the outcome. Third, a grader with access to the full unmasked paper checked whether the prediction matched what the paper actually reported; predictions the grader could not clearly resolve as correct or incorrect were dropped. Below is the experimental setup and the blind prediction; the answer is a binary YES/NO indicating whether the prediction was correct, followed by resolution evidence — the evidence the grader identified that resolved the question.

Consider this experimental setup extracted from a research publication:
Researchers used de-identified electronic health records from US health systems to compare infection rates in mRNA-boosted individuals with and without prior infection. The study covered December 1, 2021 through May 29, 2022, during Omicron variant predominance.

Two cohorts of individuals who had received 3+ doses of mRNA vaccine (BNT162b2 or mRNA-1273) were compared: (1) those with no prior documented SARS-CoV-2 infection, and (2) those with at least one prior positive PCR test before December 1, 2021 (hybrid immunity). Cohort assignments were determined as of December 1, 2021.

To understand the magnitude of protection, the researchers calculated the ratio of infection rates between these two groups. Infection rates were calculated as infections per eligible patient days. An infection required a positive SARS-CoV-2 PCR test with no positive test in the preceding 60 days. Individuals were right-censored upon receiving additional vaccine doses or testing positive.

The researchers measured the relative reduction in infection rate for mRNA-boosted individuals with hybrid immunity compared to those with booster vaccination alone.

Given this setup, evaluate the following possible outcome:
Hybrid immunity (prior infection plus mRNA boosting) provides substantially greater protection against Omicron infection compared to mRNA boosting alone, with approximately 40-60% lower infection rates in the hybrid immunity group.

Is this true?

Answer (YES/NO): NO